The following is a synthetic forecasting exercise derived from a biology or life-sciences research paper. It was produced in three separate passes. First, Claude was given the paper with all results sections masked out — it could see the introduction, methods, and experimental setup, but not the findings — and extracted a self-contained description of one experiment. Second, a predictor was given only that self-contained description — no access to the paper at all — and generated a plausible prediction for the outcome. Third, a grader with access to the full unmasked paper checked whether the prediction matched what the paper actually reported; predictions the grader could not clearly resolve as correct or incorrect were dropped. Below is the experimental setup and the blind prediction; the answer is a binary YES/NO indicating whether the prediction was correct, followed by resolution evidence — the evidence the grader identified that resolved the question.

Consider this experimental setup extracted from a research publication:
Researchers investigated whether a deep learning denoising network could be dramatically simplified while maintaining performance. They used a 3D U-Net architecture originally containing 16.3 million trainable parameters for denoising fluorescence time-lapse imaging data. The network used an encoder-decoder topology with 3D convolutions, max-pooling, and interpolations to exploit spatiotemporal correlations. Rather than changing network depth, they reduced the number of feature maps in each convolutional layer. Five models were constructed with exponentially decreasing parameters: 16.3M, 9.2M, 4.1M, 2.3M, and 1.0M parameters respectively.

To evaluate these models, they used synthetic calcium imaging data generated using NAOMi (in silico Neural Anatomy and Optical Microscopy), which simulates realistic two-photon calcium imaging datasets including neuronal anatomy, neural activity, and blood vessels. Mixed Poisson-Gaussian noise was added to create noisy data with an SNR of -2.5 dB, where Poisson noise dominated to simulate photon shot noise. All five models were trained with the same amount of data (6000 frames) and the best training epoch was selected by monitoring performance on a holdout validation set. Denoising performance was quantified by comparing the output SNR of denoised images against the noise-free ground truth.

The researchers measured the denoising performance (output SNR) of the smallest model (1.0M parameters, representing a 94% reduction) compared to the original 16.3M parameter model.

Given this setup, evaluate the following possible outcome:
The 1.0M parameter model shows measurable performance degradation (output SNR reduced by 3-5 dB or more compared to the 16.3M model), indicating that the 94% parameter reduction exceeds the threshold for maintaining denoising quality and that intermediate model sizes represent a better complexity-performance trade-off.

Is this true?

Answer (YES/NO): NO